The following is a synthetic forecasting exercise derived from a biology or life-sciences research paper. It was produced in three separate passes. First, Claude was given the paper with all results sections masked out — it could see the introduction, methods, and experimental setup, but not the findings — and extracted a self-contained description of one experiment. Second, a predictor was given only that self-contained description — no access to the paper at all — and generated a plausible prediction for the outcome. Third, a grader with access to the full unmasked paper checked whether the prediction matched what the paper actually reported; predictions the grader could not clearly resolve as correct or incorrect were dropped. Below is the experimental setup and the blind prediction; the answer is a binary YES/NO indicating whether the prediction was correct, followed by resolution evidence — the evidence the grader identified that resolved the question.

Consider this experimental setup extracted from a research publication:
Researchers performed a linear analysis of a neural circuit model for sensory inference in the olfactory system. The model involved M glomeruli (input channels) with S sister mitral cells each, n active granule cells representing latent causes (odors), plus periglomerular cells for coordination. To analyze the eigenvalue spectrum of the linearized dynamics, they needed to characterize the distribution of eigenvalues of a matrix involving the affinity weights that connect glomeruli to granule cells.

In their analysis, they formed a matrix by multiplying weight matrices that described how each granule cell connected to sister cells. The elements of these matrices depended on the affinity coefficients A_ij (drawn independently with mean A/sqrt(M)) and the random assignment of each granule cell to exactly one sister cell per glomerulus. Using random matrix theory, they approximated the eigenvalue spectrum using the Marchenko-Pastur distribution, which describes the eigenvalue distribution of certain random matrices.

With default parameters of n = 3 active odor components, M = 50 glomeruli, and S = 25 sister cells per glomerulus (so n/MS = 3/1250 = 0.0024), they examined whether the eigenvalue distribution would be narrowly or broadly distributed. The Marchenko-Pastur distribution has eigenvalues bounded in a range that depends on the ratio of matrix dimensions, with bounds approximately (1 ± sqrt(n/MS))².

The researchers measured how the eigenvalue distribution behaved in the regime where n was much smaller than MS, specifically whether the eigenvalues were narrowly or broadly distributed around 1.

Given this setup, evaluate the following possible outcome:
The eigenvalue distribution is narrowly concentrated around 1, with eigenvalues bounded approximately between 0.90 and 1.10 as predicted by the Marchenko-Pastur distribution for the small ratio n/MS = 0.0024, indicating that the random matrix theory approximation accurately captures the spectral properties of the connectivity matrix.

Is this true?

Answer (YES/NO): YES